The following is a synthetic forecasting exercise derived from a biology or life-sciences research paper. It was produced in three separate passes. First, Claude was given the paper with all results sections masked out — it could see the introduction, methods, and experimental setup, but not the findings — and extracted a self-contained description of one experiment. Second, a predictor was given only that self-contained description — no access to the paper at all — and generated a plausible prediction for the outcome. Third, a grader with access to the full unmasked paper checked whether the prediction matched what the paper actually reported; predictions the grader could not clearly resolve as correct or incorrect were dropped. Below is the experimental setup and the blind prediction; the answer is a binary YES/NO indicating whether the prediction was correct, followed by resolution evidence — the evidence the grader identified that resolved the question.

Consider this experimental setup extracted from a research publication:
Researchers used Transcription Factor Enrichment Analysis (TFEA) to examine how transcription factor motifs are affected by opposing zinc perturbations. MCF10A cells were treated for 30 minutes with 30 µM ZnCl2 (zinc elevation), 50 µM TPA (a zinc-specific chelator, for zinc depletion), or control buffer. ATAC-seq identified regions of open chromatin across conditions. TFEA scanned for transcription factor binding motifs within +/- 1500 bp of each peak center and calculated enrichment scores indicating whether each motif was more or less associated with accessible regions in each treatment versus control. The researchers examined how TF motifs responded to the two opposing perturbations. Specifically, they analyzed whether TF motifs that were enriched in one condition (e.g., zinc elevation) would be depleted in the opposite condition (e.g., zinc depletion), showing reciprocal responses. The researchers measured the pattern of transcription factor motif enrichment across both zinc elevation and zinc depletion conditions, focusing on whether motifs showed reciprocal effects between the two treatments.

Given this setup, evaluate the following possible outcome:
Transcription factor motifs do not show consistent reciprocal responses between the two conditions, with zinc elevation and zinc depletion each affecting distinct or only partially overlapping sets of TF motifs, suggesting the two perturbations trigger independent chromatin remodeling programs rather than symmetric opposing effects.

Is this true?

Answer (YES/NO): NO